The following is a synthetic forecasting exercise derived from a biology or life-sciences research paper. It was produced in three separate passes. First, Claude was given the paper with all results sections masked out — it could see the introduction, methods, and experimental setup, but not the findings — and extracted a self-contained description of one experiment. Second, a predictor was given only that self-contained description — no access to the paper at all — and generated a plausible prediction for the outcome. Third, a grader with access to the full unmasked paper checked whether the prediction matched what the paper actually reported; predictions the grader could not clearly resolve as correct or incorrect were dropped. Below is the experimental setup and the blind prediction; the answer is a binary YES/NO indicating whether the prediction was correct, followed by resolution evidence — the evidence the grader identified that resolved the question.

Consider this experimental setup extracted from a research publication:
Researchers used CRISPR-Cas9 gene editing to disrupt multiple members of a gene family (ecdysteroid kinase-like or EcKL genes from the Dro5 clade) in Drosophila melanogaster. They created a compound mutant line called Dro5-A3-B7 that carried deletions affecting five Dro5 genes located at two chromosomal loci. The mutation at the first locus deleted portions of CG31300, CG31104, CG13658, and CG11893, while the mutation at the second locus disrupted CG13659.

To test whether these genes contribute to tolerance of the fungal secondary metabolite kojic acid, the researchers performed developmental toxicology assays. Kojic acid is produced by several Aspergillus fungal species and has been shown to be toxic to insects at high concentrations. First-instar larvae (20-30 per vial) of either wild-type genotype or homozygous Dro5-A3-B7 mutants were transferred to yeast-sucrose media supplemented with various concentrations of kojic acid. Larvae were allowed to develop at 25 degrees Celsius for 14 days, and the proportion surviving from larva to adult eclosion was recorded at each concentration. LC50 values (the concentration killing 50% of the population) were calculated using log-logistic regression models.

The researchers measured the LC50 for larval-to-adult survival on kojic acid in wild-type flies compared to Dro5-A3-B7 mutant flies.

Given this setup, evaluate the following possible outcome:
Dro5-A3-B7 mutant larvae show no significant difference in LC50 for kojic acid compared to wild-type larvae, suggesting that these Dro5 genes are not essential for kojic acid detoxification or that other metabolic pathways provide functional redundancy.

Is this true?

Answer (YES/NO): NO